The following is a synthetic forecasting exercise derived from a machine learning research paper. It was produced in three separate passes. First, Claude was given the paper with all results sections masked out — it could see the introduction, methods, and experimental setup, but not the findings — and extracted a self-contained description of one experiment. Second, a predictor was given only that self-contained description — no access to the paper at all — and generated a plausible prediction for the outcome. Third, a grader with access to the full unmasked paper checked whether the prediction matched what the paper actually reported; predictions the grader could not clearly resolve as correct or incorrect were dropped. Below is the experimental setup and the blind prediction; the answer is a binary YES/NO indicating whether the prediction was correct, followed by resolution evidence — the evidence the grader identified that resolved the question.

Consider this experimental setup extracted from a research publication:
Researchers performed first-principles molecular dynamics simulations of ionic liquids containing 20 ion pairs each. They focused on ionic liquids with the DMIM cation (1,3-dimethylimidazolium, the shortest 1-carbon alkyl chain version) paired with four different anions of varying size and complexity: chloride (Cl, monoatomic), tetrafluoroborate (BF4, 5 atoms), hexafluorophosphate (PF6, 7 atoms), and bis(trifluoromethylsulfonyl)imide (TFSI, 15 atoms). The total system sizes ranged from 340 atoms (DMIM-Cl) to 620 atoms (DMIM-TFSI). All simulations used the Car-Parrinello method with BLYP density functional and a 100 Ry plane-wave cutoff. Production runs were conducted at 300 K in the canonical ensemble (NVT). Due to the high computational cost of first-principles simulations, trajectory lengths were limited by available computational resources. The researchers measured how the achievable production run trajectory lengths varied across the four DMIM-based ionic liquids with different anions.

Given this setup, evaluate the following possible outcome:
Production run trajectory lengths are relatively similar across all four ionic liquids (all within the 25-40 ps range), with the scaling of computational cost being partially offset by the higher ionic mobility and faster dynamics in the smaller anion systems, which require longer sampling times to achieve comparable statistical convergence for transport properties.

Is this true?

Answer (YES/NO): NO